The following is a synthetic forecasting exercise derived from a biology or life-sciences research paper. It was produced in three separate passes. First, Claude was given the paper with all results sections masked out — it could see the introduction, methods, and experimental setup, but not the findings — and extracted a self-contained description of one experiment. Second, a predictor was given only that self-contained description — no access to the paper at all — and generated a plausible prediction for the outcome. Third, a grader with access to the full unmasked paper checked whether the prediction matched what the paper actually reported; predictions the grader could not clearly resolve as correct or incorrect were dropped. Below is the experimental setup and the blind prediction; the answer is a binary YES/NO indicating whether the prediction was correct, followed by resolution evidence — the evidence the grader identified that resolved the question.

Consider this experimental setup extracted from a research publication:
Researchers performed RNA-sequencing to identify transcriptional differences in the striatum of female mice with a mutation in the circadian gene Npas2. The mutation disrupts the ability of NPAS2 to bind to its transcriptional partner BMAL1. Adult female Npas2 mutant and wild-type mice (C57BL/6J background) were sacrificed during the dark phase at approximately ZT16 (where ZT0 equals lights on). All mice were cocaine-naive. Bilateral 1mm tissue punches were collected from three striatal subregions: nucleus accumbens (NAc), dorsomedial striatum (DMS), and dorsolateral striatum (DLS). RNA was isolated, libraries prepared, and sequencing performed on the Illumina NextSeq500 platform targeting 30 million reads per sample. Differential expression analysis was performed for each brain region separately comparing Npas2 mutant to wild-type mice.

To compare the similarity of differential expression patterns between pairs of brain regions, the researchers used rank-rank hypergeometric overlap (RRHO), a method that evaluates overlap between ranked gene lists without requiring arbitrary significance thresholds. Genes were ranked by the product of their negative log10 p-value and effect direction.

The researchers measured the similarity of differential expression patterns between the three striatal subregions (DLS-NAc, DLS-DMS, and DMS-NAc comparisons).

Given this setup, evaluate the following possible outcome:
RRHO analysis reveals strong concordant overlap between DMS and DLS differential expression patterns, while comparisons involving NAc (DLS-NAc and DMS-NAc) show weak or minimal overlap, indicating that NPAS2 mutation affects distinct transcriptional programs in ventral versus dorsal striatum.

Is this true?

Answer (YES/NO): NO